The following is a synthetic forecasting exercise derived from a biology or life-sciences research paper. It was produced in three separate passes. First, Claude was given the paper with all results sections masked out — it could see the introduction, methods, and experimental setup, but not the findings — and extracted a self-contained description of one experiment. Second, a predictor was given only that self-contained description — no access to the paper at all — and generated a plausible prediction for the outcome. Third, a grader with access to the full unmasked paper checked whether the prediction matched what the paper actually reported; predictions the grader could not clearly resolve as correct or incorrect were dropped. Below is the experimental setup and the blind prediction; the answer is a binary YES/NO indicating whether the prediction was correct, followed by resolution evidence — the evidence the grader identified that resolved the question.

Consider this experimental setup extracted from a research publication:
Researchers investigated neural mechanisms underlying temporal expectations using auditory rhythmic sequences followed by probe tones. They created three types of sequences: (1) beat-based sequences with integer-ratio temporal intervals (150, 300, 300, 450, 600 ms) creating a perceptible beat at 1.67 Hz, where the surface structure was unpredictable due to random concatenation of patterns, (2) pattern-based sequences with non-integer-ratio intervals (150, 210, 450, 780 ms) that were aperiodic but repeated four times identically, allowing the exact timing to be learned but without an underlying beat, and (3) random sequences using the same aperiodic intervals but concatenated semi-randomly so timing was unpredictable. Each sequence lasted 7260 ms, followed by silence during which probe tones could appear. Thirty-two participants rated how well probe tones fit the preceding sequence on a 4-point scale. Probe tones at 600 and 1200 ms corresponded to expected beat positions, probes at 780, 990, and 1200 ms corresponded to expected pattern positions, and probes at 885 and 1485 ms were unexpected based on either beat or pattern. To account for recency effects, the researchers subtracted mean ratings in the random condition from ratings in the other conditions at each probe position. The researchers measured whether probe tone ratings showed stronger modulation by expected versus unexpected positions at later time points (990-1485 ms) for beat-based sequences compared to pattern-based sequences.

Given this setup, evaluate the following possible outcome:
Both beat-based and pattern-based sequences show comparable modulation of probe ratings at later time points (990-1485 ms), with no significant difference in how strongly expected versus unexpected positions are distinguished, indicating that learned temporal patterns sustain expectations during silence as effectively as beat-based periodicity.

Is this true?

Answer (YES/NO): NO